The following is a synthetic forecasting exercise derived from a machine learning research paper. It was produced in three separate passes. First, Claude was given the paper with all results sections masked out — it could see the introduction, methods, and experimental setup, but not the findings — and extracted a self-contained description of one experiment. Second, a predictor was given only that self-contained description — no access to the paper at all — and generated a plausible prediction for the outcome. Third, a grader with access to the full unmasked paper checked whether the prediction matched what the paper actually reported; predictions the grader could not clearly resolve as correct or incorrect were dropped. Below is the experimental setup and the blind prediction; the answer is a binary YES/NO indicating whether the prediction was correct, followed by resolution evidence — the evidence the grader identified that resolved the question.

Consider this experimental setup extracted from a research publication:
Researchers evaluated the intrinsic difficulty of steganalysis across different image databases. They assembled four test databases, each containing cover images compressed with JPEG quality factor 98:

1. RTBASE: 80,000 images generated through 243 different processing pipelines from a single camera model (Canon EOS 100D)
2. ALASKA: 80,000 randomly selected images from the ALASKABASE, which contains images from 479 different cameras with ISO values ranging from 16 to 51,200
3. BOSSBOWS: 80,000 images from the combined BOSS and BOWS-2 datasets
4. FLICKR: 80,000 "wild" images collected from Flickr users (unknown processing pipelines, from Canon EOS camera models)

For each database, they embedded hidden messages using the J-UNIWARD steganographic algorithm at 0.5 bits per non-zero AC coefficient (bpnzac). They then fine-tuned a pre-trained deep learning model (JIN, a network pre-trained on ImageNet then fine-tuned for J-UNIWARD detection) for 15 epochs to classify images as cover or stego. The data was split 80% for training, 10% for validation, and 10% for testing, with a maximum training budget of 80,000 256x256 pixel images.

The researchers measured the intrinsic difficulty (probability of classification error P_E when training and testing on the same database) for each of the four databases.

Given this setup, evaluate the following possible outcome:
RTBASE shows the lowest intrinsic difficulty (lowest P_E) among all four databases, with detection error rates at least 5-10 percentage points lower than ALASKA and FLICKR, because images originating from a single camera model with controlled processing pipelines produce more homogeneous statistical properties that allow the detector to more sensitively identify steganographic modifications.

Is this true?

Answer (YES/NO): NO